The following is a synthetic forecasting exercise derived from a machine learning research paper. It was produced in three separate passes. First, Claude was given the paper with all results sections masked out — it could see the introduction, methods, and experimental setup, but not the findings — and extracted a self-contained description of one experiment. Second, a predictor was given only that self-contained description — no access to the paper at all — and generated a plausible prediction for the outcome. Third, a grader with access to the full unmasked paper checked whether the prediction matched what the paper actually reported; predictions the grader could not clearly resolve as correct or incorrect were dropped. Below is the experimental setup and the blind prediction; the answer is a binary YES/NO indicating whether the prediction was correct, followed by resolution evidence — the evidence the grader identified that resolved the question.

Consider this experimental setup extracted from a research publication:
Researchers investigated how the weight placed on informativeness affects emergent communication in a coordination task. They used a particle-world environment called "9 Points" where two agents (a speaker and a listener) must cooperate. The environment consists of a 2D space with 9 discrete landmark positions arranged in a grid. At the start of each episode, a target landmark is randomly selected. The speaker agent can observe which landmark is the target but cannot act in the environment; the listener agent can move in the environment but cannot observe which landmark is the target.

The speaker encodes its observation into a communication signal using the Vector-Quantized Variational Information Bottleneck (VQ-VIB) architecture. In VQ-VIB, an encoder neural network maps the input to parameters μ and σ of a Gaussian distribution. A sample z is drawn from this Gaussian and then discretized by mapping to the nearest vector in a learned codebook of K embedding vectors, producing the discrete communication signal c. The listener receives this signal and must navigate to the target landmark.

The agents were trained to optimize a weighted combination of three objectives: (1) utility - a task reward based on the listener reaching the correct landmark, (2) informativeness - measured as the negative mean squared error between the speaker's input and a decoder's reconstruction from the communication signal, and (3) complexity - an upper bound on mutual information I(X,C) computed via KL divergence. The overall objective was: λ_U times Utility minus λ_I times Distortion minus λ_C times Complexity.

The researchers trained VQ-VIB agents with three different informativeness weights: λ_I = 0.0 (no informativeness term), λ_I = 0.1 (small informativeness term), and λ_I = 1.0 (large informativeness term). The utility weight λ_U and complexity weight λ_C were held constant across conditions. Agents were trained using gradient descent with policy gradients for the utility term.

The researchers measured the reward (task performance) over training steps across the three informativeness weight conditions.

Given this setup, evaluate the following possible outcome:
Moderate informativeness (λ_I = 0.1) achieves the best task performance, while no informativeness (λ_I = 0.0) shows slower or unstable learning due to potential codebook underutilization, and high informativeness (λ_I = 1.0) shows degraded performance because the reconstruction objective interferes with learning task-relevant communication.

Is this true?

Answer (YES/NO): NO